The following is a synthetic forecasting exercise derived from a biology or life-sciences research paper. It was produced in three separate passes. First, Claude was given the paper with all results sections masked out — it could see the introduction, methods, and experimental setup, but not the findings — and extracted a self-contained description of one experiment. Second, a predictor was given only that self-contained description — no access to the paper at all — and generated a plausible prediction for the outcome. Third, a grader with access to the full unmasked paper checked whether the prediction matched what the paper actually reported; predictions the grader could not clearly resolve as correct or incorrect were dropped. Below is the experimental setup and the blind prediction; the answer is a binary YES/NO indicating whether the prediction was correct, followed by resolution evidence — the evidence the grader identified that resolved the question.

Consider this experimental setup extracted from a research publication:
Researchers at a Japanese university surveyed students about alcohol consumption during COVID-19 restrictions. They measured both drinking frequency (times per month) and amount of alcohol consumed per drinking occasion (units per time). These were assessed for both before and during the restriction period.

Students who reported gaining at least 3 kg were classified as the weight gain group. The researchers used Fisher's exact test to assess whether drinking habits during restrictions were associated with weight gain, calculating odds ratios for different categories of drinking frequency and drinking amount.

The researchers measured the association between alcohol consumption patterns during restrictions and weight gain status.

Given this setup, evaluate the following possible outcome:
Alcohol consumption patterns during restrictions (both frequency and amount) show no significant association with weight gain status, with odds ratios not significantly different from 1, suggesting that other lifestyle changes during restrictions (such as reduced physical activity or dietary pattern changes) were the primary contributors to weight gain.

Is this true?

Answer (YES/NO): YES